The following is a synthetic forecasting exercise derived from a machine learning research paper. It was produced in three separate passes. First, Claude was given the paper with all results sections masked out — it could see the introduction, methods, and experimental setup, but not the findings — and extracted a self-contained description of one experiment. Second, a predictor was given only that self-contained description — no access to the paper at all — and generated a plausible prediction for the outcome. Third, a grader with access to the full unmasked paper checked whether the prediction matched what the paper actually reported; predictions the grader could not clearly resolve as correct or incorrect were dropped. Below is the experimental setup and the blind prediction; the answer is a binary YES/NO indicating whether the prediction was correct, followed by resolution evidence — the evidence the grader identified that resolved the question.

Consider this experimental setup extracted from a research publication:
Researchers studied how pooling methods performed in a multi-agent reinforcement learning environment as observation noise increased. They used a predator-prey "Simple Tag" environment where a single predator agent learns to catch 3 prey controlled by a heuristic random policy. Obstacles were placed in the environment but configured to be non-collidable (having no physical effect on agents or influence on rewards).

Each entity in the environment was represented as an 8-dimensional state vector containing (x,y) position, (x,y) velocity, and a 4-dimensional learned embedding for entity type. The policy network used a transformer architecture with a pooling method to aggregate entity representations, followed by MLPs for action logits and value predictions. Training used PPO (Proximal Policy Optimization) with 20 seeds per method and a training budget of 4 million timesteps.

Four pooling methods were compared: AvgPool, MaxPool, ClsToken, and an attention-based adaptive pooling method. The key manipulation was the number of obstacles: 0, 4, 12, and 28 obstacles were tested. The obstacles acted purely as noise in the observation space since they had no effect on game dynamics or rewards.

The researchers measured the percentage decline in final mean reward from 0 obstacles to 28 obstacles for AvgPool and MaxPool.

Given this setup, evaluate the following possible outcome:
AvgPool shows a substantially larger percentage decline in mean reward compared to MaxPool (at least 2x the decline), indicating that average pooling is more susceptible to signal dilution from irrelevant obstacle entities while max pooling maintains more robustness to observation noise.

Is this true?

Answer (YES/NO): NO